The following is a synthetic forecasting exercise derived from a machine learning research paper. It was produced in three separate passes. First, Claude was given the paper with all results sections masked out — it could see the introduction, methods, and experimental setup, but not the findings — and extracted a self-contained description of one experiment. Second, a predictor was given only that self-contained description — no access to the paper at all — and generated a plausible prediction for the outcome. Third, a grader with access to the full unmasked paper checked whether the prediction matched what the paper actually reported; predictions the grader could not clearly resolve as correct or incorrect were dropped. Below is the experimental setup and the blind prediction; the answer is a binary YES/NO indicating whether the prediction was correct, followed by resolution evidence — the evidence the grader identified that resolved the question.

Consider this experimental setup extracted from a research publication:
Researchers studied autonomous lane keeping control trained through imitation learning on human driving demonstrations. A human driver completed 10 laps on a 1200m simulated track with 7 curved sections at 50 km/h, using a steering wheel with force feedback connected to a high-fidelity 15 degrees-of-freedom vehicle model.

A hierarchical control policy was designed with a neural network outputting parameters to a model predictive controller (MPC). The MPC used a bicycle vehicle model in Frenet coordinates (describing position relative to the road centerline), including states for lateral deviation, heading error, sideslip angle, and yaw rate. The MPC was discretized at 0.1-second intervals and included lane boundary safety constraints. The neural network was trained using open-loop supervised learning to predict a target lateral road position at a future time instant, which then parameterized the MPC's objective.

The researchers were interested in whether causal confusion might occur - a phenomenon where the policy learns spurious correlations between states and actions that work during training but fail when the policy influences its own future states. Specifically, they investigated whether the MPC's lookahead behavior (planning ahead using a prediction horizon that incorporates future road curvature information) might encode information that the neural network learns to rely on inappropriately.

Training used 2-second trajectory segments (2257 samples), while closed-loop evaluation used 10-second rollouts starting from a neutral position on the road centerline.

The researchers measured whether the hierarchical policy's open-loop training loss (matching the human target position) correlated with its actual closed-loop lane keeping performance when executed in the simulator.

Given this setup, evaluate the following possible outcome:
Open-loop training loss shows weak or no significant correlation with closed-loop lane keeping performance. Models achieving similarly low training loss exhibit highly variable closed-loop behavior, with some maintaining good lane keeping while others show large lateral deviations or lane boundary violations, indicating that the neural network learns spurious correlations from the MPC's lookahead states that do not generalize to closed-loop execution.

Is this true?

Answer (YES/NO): YES